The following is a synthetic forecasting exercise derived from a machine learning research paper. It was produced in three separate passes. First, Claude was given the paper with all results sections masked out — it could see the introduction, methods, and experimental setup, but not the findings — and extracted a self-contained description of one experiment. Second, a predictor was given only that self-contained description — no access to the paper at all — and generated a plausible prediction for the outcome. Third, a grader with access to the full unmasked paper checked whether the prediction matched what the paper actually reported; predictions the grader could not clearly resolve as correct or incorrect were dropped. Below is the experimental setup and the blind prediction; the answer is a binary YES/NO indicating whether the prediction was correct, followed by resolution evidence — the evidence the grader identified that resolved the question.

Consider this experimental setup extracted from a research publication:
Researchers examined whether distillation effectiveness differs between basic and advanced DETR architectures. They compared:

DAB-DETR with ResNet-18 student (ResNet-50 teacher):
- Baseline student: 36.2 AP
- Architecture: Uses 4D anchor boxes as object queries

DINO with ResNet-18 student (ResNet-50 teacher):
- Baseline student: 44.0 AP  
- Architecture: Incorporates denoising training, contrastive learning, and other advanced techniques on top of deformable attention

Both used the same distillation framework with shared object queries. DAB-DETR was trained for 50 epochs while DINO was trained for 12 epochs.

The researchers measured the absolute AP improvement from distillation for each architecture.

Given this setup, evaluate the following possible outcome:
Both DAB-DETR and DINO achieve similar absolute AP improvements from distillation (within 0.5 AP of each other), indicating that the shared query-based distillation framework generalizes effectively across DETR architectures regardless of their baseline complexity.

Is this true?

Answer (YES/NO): NO